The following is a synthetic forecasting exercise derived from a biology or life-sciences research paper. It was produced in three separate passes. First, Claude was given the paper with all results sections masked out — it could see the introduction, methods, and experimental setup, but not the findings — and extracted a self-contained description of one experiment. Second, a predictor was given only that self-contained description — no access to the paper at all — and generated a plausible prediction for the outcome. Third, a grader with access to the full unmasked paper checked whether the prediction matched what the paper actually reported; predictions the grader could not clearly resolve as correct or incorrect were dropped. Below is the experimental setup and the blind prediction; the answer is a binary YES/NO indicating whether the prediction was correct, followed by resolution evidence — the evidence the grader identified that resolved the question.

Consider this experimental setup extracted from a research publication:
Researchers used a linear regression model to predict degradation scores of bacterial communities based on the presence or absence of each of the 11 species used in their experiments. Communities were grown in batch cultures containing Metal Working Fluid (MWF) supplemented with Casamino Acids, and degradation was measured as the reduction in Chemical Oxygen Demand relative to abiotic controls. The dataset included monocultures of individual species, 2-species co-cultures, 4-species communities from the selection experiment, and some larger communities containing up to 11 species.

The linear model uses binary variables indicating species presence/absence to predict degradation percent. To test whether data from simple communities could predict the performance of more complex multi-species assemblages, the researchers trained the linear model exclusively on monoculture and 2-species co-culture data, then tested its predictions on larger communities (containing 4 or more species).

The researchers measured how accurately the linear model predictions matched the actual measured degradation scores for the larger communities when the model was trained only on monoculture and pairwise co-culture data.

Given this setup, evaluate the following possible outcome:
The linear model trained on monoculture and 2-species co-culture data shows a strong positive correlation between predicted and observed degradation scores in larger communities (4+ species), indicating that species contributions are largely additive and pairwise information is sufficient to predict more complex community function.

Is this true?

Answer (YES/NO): NO